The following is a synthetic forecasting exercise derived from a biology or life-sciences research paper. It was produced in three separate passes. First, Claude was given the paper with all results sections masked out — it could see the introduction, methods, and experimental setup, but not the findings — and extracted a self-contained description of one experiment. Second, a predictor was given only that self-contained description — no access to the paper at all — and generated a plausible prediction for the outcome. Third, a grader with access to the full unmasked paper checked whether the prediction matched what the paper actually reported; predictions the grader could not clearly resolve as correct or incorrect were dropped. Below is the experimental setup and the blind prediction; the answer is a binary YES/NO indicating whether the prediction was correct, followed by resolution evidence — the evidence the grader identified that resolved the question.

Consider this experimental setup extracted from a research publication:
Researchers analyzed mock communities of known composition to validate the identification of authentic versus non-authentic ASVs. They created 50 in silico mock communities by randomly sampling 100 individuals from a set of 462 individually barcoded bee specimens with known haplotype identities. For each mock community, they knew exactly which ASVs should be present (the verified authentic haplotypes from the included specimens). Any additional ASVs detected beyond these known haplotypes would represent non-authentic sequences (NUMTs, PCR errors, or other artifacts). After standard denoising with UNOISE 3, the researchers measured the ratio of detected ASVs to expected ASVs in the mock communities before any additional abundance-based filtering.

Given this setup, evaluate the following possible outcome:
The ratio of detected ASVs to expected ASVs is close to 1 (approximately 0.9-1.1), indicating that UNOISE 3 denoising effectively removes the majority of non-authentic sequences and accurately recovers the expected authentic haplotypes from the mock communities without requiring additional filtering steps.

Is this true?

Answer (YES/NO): NO